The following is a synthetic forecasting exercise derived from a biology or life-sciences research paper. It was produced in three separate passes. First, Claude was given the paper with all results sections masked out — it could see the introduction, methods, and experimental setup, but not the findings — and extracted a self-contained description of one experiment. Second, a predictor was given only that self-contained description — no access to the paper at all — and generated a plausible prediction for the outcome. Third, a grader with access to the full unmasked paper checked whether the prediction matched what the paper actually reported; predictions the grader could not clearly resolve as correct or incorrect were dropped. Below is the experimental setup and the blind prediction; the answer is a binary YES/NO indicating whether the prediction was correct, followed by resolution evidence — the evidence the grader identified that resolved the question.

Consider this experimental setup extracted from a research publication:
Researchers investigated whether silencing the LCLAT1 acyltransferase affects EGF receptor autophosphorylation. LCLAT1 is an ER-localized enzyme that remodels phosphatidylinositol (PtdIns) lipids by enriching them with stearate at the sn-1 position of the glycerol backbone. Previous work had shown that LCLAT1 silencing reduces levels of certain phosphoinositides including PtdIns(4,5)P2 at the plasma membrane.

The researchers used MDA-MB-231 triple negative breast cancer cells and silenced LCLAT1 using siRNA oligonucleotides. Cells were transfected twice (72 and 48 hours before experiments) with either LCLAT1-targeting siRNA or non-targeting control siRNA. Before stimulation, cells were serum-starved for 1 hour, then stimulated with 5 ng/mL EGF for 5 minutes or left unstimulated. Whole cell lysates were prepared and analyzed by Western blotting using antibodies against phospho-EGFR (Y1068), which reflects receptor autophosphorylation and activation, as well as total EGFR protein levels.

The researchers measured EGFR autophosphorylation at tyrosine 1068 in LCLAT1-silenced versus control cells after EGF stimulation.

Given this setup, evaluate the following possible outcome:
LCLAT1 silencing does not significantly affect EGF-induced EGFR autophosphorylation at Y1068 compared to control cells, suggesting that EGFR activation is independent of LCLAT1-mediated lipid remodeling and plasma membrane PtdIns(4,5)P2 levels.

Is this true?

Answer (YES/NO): YES